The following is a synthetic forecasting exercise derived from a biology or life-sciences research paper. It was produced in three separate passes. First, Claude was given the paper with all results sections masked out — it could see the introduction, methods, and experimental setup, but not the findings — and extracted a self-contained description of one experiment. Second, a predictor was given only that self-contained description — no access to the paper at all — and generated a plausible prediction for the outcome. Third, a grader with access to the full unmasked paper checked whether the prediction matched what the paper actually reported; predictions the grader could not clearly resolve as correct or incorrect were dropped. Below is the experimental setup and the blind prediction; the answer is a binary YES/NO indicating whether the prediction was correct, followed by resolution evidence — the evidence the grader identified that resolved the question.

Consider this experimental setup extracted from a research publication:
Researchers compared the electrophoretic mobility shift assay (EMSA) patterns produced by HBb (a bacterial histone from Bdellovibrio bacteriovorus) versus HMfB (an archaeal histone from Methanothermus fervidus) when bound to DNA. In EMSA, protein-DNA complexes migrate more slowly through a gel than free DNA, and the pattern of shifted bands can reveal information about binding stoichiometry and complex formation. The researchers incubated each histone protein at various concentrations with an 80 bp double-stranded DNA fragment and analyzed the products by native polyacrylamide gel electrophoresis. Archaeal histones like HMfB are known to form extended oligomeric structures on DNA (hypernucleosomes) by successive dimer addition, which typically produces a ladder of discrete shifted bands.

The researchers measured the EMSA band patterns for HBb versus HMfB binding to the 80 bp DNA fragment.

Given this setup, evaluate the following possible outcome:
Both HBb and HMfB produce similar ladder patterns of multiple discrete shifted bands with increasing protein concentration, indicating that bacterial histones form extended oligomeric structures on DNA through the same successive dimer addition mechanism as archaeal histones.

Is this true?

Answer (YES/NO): NO